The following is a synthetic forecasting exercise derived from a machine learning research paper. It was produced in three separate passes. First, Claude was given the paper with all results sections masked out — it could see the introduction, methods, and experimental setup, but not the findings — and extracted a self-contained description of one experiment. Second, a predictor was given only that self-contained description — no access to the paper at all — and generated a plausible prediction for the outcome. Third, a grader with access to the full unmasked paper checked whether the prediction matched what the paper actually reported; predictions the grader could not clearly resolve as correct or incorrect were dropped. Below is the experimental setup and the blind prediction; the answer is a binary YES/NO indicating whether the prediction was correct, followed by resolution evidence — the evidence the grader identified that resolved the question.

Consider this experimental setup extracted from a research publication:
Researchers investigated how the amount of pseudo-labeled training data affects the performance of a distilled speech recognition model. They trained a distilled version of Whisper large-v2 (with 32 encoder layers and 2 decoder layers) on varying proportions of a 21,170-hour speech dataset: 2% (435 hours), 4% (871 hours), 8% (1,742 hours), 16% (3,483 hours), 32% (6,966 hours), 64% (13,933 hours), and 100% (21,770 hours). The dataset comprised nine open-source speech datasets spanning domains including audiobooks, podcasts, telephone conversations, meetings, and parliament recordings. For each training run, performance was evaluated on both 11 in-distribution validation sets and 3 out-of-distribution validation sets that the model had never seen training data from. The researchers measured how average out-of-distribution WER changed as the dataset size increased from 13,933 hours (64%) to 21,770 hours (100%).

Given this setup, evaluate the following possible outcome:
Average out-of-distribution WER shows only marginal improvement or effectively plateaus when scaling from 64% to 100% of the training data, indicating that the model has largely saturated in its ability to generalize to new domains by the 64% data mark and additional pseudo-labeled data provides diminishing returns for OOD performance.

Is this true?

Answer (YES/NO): YES